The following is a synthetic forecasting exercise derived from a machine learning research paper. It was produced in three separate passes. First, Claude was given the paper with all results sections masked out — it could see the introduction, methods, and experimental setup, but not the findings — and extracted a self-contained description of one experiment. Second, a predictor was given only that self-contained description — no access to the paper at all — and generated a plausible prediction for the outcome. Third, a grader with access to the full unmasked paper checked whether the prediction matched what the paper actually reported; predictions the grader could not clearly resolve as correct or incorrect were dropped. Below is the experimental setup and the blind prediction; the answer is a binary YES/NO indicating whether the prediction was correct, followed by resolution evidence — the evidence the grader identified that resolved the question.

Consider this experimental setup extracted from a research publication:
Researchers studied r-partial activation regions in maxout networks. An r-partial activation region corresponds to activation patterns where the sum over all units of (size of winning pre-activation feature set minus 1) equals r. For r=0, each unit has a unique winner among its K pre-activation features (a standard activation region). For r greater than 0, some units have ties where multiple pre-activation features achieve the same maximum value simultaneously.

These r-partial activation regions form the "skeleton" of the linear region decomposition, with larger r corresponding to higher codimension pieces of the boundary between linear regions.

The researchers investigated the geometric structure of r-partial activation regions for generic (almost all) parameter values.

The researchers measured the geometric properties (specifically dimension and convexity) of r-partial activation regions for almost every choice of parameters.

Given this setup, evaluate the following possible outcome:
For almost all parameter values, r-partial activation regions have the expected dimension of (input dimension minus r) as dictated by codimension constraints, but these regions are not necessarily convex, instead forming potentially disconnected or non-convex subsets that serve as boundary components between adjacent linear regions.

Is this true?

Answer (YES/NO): NO